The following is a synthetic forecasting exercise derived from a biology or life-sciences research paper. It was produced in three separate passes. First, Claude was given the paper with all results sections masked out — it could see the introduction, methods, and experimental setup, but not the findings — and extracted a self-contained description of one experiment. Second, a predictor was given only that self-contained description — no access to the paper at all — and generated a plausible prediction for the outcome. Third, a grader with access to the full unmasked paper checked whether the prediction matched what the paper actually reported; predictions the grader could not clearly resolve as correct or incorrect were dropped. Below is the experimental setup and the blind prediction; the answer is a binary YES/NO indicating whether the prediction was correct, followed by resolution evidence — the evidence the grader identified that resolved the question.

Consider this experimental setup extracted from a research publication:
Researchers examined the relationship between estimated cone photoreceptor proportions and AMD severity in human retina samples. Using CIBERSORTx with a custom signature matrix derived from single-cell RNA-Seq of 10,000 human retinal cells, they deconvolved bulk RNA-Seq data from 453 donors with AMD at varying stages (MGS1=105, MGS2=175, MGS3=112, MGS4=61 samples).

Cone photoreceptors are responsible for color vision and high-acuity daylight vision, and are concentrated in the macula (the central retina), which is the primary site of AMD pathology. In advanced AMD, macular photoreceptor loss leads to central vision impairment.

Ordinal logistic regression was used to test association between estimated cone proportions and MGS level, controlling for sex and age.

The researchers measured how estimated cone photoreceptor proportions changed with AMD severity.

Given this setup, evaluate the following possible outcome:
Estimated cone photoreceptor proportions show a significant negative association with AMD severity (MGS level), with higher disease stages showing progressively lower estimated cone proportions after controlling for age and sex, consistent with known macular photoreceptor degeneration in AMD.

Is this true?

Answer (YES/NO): NO